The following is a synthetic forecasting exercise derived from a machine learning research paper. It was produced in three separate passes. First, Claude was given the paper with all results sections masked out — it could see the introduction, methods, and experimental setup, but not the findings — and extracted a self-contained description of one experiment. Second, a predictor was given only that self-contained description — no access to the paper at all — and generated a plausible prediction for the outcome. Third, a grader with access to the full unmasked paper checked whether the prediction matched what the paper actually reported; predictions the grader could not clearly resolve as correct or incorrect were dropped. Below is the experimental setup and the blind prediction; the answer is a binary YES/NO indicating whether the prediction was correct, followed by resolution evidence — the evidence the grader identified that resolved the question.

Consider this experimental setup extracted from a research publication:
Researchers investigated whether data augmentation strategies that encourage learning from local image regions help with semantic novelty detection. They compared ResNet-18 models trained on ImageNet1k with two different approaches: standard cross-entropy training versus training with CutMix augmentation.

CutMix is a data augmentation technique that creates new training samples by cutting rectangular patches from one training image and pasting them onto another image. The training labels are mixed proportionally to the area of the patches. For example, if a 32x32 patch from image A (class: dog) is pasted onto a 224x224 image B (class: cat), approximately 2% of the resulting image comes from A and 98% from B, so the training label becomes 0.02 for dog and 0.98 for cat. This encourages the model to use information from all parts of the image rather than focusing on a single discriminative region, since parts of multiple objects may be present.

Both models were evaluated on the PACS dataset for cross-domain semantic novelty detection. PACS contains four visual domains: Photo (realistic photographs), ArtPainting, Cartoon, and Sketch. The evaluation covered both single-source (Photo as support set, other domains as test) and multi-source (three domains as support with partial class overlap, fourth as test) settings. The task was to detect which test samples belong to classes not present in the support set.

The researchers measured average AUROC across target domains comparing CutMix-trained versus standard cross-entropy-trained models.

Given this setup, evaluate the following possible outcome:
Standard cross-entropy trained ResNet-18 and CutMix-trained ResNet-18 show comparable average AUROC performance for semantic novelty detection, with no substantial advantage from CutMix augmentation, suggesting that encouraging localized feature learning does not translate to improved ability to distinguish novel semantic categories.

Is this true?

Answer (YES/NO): NO